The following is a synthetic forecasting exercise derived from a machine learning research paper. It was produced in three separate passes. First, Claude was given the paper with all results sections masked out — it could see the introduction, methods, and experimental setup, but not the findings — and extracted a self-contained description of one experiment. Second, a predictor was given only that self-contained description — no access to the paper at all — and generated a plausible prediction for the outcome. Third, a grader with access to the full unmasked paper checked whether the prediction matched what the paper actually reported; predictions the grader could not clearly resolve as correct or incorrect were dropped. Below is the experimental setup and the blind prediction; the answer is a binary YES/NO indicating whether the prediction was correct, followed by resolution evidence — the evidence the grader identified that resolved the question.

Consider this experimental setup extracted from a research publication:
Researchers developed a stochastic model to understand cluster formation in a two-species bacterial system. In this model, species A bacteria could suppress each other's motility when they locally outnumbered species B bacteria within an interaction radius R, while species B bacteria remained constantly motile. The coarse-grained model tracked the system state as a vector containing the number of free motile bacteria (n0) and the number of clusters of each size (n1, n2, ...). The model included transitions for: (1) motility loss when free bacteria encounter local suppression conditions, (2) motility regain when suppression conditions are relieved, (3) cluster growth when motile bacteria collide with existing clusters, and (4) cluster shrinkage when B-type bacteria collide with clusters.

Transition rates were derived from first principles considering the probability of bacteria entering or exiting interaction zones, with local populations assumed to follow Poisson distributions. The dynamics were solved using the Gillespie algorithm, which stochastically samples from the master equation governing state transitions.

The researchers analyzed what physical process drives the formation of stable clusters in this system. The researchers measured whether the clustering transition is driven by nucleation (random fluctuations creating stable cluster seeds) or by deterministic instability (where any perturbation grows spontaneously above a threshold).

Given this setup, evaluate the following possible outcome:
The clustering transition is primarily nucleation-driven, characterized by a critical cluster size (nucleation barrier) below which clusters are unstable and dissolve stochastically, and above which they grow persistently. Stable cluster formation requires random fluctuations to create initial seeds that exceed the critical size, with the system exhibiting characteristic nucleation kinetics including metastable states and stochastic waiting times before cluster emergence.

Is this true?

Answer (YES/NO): YES